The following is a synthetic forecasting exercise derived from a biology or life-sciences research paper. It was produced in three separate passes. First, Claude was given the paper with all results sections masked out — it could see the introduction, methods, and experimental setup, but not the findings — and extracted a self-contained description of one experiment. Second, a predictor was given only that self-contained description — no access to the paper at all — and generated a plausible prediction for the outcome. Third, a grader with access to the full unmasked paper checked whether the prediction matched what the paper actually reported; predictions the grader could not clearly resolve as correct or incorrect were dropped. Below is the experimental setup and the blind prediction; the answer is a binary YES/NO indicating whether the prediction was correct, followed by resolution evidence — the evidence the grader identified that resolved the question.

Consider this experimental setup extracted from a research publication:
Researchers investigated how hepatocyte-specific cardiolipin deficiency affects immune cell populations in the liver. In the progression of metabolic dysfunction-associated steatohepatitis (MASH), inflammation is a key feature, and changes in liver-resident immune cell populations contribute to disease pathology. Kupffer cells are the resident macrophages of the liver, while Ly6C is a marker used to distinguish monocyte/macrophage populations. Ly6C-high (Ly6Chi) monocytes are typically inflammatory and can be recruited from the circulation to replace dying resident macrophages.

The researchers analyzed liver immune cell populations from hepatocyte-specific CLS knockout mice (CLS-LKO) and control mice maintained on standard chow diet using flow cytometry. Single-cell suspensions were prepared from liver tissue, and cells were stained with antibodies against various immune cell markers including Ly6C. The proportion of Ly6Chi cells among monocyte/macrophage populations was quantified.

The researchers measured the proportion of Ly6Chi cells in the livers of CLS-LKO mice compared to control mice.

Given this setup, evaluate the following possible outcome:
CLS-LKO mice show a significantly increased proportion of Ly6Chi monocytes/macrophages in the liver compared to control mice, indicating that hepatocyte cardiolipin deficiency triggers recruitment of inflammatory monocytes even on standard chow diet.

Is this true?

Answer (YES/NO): YES